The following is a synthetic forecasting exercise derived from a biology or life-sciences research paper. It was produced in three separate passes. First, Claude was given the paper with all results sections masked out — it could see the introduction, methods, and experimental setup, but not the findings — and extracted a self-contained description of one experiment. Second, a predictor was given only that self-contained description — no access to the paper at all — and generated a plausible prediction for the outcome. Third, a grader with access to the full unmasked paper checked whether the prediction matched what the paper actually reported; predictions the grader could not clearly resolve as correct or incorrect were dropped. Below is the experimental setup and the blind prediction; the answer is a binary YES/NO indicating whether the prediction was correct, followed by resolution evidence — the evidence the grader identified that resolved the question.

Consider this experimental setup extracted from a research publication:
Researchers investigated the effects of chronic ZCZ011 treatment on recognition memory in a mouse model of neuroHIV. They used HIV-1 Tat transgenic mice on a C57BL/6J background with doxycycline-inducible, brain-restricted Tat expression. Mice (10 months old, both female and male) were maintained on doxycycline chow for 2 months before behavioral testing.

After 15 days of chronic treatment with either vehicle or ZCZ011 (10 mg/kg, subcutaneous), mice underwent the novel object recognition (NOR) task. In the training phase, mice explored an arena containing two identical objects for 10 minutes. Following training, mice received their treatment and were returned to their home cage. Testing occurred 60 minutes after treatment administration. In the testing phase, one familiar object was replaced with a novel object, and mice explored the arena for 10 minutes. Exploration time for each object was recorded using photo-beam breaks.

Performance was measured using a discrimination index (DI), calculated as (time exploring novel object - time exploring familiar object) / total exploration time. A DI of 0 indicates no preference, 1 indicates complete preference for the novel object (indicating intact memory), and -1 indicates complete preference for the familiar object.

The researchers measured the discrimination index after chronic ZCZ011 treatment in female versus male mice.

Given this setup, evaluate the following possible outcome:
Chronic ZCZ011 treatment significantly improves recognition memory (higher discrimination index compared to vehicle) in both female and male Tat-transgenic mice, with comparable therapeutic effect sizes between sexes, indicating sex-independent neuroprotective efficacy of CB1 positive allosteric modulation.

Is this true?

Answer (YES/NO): NO